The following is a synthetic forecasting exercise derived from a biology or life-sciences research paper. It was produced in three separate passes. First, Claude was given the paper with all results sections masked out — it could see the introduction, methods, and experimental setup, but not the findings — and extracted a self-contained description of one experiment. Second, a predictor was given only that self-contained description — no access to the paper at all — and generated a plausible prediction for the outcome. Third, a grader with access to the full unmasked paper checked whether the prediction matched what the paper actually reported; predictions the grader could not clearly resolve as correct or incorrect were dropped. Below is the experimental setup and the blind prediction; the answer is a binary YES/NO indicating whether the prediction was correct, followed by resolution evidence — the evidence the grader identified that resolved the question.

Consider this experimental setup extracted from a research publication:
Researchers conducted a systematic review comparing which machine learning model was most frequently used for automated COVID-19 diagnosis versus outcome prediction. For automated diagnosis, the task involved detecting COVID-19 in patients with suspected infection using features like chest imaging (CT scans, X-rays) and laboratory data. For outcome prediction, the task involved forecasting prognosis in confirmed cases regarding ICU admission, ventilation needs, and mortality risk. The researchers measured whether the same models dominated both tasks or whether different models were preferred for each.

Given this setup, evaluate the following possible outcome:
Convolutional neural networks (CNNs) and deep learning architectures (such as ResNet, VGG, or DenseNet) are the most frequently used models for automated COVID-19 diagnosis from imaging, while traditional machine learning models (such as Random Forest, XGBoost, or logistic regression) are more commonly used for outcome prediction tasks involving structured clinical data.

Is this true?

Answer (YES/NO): YES